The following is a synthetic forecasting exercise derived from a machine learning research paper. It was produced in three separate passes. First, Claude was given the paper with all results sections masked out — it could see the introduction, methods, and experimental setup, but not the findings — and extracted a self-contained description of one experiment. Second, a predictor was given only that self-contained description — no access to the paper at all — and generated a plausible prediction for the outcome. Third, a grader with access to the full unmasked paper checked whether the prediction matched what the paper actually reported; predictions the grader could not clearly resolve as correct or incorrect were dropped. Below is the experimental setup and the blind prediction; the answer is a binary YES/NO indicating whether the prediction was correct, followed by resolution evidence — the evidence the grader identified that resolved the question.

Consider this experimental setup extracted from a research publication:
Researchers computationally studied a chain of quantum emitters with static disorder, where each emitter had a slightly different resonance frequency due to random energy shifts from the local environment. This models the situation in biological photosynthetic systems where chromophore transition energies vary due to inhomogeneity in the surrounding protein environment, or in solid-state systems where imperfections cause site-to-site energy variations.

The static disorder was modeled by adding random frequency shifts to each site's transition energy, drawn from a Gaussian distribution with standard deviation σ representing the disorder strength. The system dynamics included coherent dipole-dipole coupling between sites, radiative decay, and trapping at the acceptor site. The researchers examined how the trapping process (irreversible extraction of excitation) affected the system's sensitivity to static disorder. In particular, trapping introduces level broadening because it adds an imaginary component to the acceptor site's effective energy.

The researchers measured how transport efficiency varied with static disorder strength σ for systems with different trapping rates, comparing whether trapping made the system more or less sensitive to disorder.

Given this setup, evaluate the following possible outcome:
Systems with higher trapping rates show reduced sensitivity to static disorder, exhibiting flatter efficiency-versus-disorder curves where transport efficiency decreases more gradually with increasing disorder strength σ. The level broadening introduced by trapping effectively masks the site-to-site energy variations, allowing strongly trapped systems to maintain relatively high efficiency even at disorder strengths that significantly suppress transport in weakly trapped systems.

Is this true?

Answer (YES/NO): YES